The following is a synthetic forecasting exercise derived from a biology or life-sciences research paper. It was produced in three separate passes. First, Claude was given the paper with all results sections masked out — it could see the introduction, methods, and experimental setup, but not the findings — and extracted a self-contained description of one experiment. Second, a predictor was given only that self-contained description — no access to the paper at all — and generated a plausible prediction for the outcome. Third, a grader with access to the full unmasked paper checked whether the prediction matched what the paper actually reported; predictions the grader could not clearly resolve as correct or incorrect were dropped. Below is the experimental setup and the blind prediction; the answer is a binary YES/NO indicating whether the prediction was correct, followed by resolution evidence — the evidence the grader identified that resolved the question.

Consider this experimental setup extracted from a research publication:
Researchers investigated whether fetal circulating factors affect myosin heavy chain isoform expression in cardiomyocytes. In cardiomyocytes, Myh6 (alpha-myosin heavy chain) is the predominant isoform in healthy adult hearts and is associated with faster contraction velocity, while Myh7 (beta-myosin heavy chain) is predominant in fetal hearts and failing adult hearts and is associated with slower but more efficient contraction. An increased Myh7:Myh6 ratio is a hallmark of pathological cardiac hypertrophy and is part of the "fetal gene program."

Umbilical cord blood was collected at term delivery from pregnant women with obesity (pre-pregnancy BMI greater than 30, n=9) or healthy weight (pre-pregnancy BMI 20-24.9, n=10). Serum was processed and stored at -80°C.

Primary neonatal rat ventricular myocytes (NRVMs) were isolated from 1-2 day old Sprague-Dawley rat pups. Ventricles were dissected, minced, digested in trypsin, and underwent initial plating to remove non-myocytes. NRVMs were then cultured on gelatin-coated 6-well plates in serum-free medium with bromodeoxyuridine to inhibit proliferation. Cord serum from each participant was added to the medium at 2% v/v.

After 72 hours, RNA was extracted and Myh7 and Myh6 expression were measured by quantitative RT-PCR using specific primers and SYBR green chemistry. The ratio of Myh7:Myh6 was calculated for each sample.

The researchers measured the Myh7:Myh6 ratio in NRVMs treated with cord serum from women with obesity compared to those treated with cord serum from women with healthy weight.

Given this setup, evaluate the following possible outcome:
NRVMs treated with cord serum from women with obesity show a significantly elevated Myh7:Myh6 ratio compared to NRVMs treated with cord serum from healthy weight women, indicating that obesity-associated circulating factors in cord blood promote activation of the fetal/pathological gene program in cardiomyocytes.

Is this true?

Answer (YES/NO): YES